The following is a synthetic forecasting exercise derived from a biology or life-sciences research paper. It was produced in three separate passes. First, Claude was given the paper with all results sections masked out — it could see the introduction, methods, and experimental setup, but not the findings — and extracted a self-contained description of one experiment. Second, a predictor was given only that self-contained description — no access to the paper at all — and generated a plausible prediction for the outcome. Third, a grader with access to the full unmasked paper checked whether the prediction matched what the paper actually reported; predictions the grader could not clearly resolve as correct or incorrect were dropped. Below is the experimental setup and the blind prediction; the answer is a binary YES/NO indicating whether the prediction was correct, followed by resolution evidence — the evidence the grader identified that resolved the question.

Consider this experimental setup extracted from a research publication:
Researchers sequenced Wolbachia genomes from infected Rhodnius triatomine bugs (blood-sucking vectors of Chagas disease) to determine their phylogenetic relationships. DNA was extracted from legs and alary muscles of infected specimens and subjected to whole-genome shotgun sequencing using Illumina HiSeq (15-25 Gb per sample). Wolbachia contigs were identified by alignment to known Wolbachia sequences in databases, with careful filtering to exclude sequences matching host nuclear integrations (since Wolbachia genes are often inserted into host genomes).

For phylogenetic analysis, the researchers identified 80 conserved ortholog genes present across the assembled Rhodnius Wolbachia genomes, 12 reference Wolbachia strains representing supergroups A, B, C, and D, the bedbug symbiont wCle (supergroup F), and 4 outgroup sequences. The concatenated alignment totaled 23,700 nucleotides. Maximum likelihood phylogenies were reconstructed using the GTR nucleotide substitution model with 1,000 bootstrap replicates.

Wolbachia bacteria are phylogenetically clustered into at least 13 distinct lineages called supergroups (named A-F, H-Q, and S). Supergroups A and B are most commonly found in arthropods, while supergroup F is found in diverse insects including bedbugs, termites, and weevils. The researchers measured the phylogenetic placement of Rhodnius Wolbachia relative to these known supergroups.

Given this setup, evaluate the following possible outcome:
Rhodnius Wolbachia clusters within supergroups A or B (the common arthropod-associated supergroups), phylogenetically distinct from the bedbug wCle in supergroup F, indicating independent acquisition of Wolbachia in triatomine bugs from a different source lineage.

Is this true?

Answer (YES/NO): NO